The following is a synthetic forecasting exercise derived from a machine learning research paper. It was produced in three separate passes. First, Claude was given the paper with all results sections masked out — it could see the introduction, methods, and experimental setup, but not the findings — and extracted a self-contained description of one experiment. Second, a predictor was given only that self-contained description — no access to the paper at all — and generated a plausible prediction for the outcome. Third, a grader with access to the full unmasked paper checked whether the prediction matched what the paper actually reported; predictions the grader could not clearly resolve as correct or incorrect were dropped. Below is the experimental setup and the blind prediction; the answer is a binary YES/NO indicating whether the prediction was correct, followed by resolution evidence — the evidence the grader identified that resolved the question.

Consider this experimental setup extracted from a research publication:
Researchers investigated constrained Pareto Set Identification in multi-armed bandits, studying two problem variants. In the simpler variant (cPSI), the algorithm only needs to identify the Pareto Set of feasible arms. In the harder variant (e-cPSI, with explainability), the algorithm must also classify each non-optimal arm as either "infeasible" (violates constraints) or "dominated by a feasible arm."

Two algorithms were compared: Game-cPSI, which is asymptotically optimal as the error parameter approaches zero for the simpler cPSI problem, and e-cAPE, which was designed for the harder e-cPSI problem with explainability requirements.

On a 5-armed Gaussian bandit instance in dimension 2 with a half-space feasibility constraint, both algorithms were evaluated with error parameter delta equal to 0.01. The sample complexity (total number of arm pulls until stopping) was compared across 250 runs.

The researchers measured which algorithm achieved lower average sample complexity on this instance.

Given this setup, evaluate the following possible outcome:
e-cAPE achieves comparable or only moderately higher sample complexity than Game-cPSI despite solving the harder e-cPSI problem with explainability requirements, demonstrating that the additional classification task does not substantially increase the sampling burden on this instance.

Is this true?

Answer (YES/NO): NO